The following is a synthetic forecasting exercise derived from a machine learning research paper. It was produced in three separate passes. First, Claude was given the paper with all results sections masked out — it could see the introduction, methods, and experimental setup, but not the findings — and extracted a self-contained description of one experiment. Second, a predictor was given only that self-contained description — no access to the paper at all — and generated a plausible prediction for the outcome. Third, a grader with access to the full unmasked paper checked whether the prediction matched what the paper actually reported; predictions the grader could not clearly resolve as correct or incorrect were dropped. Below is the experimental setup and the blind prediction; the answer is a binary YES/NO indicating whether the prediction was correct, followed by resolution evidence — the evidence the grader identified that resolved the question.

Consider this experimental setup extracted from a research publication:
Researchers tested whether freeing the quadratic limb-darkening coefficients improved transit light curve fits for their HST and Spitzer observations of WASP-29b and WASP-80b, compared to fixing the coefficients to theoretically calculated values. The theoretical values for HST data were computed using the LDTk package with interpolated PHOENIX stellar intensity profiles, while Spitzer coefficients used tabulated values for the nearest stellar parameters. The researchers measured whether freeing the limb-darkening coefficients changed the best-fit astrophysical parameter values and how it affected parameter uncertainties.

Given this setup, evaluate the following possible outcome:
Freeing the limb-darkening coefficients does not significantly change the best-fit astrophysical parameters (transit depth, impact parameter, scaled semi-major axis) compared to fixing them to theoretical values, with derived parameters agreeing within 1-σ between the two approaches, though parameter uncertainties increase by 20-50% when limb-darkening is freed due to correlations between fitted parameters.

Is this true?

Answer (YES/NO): NO